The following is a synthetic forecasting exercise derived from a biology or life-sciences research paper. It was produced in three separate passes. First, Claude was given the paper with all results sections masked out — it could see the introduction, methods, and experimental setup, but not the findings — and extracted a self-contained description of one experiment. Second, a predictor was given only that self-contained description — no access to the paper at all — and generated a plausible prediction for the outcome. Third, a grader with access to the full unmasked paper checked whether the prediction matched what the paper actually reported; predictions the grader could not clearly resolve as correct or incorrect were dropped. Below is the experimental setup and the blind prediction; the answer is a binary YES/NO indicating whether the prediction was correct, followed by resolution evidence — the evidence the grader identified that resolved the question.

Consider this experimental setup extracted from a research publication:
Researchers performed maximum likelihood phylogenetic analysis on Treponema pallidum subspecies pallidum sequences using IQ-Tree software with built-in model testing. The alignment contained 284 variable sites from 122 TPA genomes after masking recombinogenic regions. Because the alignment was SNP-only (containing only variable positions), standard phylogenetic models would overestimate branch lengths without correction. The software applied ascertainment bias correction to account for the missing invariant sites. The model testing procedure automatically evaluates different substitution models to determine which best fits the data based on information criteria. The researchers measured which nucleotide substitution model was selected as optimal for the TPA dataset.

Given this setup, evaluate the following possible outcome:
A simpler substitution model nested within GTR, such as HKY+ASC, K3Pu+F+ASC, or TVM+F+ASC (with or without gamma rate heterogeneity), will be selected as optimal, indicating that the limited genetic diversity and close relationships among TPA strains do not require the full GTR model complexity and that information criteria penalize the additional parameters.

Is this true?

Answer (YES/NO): NO